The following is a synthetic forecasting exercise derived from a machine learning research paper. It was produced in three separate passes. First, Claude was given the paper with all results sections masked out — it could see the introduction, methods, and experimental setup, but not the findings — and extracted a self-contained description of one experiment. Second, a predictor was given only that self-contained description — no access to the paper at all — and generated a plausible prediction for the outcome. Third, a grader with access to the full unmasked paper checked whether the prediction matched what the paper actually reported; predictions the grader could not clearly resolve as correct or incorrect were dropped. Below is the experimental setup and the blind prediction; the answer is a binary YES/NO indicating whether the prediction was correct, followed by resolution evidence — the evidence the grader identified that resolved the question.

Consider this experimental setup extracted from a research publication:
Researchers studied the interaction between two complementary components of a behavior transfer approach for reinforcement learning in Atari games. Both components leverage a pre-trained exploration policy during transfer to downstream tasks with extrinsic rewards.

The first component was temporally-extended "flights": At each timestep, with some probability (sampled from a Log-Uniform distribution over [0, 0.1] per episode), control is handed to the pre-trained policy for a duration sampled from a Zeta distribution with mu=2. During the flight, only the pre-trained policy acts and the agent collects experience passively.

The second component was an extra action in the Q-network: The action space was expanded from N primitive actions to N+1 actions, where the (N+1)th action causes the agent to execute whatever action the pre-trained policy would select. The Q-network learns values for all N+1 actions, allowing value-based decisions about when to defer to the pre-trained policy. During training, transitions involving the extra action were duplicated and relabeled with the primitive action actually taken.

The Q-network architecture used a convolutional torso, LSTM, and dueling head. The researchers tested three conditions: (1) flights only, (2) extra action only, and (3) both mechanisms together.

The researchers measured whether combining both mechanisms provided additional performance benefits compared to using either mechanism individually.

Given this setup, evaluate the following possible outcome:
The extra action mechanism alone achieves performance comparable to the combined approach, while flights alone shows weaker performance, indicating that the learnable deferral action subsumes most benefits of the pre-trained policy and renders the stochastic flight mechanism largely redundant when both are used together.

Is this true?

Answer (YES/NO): NO